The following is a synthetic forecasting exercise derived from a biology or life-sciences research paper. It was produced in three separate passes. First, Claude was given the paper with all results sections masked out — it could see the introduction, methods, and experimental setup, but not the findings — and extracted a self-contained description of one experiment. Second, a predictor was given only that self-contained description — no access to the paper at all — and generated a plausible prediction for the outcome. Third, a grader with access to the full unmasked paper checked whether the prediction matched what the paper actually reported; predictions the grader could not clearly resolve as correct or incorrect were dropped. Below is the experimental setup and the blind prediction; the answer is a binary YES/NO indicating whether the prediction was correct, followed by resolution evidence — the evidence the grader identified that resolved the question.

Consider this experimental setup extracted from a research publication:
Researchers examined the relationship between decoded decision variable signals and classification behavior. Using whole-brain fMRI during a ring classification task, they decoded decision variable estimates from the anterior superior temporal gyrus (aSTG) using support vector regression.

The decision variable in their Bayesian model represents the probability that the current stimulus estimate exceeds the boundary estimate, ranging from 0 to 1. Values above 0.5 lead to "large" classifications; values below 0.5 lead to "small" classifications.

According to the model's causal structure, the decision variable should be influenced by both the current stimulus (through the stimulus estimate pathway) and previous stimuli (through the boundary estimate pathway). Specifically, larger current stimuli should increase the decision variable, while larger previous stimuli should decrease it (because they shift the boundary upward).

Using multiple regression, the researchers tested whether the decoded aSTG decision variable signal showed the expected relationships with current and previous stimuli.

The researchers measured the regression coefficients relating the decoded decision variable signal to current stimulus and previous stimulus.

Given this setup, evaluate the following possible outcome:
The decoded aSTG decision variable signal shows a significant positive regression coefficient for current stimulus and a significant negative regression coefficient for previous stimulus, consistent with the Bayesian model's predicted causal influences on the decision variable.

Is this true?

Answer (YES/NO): YES